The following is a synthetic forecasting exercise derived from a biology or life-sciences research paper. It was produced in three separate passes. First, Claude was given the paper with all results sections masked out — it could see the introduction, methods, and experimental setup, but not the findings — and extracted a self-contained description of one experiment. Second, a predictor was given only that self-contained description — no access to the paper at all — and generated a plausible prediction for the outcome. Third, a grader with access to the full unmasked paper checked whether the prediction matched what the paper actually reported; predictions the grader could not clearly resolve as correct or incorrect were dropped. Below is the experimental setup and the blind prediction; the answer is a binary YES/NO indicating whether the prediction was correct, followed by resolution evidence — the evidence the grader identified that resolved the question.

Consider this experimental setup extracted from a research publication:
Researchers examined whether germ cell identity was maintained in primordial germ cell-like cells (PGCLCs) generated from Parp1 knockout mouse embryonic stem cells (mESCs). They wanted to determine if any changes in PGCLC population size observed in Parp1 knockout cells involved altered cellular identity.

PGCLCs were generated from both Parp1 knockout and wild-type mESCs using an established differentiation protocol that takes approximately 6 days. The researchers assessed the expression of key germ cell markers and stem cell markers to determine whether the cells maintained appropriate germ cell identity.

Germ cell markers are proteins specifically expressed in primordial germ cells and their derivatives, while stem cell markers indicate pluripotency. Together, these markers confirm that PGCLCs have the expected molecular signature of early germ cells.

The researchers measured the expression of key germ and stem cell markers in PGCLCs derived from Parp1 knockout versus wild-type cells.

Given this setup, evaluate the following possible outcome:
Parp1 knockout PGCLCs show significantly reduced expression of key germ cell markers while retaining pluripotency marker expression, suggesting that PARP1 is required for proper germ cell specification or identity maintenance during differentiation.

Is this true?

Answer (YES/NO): NO